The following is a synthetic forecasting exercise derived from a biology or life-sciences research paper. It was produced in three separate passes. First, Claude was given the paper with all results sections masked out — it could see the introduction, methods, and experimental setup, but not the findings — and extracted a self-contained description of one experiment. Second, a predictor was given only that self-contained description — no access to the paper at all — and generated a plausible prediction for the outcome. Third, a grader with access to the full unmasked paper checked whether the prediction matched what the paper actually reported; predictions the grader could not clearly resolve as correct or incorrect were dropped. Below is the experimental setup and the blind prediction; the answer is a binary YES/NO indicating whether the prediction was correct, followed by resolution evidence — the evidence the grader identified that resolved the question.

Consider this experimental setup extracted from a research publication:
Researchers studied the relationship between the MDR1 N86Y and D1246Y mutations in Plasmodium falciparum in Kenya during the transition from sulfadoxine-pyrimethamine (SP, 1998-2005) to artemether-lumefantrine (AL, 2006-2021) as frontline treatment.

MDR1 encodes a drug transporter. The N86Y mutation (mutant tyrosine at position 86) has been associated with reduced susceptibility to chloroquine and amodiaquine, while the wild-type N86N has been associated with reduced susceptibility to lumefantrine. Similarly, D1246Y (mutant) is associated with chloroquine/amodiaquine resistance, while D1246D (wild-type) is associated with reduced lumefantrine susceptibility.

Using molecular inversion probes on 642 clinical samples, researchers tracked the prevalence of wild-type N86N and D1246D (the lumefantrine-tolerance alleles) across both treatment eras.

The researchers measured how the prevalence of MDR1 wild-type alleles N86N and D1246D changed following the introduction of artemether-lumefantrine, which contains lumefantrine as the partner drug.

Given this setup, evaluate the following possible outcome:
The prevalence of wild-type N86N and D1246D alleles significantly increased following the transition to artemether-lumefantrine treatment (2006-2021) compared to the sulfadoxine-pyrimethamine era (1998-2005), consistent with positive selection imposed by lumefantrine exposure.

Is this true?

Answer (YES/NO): YES